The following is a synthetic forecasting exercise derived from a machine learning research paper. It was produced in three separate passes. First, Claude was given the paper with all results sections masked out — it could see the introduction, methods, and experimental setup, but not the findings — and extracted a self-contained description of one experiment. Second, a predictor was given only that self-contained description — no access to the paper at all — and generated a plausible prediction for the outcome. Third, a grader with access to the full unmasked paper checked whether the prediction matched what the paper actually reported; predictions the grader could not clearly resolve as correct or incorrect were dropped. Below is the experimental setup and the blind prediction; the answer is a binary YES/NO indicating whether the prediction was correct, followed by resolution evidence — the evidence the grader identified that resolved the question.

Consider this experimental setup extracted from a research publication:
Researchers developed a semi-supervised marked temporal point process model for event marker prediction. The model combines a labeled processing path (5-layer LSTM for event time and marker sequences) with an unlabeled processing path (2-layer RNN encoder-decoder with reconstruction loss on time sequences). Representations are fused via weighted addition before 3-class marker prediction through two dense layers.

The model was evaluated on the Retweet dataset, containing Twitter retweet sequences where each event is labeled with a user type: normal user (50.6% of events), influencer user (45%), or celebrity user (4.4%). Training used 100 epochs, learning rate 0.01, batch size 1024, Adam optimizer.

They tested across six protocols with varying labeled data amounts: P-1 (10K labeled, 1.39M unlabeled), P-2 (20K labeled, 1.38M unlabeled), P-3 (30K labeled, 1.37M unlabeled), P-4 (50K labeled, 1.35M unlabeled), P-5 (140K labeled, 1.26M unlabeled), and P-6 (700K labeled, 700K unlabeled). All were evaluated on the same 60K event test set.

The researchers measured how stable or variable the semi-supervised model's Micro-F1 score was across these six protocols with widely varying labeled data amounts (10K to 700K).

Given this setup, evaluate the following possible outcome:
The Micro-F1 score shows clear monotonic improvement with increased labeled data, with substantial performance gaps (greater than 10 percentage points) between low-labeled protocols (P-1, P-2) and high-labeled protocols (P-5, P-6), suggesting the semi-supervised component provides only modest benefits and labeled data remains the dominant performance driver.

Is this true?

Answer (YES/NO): NO